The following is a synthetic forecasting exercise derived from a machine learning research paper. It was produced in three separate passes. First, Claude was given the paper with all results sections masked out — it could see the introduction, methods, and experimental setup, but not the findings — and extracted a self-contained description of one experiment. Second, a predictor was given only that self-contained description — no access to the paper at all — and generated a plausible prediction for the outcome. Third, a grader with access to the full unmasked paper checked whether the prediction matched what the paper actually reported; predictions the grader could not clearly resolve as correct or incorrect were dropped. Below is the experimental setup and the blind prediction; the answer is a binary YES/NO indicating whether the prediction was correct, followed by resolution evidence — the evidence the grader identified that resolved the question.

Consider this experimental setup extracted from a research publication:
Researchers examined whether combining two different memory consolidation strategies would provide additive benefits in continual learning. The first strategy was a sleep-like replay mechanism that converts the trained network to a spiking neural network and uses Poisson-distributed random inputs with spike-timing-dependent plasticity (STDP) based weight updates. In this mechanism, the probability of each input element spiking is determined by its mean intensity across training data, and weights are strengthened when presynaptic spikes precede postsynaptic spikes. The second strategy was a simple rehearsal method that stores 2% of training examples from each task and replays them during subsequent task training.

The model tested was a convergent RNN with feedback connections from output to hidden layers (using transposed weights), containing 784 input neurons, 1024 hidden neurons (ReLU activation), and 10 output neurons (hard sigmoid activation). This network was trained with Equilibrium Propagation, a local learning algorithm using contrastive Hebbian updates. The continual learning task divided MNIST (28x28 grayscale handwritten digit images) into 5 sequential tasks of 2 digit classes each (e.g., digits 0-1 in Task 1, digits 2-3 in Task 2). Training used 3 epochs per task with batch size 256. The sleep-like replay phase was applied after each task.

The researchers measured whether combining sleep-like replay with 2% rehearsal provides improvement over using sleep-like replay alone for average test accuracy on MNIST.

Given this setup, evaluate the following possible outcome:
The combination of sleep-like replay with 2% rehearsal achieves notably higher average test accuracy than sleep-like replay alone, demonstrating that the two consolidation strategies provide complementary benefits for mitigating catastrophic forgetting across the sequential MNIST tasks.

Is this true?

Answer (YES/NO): YES